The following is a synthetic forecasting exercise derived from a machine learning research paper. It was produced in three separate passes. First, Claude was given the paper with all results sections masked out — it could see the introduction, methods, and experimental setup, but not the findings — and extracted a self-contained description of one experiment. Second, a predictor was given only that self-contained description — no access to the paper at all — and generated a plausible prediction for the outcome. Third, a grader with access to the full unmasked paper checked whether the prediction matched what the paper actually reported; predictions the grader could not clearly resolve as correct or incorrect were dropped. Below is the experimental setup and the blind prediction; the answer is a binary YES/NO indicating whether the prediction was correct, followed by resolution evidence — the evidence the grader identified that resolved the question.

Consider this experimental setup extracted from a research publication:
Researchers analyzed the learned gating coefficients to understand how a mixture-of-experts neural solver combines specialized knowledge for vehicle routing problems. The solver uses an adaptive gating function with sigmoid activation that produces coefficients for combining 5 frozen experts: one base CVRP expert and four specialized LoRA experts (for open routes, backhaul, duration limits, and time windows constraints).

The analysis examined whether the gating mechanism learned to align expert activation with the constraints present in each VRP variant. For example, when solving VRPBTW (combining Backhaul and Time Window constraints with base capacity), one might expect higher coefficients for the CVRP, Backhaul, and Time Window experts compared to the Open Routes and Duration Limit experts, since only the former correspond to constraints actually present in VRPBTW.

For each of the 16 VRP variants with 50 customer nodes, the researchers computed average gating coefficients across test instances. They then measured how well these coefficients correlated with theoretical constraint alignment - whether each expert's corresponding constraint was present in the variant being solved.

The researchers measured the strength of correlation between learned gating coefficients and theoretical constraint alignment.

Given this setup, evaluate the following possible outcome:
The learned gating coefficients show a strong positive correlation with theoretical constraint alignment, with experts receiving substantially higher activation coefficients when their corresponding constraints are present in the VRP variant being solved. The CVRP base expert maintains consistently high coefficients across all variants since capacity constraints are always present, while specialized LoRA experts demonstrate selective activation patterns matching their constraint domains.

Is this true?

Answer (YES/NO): YES